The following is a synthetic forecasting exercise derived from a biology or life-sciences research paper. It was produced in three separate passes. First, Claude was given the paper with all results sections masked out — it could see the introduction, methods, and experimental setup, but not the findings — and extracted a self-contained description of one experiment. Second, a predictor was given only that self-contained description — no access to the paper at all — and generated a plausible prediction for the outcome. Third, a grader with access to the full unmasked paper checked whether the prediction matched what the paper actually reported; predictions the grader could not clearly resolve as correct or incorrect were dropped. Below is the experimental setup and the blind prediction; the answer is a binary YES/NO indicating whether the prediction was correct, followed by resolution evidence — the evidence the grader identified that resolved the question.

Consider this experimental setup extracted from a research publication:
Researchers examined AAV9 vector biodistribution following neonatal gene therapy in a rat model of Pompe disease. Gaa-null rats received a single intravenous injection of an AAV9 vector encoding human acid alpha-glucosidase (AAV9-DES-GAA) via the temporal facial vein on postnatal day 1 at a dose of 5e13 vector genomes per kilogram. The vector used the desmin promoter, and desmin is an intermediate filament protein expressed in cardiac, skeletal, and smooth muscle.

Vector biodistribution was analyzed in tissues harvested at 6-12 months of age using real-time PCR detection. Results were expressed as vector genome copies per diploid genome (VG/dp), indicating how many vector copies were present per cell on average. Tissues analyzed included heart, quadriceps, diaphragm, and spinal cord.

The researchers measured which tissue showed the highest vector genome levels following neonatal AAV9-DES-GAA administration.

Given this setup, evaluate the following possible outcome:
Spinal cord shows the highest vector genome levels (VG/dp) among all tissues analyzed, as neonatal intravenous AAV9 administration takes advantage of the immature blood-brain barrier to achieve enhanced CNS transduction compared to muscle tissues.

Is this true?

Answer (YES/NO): NO